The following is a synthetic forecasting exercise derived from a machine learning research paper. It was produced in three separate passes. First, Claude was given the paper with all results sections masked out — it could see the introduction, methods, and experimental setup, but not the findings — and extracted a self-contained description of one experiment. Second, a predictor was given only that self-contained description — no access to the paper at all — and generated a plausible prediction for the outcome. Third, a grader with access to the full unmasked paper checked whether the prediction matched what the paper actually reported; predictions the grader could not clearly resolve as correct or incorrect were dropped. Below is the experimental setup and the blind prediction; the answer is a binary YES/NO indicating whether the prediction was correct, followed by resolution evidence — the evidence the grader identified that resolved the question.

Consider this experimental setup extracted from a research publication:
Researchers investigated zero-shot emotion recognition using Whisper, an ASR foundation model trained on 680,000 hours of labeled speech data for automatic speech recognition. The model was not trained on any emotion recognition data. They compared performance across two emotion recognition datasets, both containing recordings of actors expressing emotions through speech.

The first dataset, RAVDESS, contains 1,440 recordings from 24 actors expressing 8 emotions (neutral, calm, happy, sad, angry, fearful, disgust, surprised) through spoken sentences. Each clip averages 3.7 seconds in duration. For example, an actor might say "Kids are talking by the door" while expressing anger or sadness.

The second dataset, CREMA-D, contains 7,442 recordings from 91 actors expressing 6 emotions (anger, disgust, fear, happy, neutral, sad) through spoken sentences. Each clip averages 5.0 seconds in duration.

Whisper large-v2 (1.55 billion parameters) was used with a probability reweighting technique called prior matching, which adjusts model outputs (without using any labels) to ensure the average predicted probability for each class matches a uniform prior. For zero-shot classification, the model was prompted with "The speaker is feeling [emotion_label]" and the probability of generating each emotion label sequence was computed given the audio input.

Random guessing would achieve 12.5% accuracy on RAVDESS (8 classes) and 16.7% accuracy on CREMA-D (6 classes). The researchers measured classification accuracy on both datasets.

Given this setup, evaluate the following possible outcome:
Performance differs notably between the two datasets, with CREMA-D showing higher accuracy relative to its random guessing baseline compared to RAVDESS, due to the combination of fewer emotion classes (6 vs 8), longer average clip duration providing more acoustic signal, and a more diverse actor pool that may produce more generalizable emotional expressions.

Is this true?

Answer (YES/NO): NO